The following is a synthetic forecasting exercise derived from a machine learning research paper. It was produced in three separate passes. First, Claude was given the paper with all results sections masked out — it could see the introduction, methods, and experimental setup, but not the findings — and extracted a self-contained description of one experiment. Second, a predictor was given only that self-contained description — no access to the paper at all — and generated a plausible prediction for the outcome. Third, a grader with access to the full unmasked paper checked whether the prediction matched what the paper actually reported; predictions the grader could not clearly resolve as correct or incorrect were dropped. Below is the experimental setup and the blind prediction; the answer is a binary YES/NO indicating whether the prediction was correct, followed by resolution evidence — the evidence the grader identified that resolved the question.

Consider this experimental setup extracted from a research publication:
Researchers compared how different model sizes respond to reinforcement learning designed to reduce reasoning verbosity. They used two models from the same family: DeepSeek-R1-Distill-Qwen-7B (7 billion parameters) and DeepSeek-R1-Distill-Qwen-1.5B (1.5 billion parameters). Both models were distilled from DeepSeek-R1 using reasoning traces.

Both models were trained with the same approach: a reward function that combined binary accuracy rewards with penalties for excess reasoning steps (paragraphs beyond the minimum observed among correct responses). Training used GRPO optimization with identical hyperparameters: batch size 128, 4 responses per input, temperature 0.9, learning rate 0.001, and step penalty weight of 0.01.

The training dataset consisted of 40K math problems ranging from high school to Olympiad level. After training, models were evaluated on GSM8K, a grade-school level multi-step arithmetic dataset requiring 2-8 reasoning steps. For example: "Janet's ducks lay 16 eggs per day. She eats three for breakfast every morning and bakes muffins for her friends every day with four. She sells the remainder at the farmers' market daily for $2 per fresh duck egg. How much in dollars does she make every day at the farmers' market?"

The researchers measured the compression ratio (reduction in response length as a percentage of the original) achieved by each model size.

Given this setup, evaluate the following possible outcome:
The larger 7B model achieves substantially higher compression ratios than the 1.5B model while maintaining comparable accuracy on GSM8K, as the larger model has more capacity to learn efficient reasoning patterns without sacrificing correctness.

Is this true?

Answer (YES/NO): NO